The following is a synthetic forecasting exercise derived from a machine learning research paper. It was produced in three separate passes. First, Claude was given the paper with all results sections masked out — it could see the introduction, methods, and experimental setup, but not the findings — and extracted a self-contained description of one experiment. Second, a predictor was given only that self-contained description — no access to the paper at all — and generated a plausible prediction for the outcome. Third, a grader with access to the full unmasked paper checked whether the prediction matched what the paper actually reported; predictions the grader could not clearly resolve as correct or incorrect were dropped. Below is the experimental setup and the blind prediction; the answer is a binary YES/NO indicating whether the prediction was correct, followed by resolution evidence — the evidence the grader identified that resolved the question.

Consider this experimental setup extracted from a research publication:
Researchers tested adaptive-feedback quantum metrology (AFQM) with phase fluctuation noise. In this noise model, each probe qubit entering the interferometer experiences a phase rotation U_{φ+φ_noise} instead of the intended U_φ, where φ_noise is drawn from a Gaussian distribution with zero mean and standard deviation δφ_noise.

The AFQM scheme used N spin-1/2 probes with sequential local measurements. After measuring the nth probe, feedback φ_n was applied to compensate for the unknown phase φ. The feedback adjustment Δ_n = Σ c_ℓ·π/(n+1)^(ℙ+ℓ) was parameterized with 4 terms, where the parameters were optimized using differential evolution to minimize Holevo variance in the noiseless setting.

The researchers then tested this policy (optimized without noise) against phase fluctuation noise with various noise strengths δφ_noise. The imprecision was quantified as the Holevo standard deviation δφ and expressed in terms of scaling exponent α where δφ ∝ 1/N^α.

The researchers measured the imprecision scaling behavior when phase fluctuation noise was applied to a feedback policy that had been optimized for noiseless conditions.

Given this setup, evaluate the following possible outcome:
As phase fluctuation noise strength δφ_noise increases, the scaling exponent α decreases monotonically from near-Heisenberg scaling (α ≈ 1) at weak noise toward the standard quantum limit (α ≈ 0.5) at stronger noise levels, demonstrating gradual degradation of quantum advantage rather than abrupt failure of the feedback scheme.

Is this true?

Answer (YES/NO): NO